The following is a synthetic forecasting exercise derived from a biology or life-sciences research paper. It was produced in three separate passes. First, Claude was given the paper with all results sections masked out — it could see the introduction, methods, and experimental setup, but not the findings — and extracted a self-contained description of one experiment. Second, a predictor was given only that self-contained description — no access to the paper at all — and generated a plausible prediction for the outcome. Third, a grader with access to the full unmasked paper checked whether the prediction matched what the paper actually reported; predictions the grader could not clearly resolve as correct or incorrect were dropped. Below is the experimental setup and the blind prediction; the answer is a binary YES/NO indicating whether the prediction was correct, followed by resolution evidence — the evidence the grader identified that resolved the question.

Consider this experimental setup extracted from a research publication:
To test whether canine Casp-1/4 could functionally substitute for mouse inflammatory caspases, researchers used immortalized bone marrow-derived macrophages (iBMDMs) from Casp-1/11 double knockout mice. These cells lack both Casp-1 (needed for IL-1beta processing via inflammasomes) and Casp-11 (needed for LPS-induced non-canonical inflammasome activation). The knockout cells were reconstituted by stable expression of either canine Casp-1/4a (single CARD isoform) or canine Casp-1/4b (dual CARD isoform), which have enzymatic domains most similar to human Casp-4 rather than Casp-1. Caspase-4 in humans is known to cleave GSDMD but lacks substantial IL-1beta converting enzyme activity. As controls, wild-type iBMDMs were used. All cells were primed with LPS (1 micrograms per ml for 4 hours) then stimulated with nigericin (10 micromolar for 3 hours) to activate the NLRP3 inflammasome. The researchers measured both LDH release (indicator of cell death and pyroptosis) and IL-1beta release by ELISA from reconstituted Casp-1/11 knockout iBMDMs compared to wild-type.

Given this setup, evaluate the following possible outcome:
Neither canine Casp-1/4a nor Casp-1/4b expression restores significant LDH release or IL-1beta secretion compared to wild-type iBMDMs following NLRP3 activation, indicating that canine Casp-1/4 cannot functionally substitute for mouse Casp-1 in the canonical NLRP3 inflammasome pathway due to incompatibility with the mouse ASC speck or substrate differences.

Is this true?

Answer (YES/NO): NO